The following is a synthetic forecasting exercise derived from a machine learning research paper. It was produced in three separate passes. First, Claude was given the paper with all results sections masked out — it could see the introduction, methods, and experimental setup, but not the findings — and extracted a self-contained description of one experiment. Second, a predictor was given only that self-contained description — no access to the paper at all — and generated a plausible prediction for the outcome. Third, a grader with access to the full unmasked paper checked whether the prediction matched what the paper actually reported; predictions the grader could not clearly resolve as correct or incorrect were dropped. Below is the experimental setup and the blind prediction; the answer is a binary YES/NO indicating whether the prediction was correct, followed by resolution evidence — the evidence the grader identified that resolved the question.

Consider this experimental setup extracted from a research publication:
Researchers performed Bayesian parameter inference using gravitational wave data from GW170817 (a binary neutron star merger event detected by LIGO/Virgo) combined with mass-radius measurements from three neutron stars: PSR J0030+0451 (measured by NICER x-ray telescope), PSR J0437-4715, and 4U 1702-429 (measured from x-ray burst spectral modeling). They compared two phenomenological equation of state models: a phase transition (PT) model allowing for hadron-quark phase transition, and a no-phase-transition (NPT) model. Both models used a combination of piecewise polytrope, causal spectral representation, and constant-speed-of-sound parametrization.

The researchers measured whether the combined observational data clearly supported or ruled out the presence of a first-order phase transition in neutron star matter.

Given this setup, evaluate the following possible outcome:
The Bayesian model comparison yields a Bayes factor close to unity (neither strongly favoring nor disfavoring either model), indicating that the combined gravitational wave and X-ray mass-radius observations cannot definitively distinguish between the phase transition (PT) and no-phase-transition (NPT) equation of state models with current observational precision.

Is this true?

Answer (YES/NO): YES